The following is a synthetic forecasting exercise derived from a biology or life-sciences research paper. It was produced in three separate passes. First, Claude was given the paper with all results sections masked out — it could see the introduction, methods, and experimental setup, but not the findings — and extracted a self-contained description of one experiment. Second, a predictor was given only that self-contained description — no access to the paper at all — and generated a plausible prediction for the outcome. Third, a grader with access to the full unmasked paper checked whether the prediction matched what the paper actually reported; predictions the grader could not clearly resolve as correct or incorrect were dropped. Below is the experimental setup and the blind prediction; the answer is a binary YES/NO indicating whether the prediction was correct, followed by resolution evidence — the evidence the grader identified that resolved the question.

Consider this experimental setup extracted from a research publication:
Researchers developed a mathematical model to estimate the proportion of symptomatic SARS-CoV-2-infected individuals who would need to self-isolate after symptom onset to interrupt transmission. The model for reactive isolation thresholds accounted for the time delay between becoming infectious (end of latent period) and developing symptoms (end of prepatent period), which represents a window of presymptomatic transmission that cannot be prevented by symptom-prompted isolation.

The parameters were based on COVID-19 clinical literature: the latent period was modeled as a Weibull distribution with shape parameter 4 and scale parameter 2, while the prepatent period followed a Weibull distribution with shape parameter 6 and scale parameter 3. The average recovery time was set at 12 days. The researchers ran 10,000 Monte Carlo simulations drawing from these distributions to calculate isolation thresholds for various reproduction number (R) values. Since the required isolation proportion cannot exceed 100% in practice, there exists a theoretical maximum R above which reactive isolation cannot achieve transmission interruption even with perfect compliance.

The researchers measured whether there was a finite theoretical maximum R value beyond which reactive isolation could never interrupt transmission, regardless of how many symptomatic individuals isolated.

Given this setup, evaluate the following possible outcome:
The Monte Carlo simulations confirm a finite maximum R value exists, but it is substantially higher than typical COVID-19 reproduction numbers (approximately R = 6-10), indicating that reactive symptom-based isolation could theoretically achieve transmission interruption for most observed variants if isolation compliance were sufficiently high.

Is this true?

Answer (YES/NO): NO